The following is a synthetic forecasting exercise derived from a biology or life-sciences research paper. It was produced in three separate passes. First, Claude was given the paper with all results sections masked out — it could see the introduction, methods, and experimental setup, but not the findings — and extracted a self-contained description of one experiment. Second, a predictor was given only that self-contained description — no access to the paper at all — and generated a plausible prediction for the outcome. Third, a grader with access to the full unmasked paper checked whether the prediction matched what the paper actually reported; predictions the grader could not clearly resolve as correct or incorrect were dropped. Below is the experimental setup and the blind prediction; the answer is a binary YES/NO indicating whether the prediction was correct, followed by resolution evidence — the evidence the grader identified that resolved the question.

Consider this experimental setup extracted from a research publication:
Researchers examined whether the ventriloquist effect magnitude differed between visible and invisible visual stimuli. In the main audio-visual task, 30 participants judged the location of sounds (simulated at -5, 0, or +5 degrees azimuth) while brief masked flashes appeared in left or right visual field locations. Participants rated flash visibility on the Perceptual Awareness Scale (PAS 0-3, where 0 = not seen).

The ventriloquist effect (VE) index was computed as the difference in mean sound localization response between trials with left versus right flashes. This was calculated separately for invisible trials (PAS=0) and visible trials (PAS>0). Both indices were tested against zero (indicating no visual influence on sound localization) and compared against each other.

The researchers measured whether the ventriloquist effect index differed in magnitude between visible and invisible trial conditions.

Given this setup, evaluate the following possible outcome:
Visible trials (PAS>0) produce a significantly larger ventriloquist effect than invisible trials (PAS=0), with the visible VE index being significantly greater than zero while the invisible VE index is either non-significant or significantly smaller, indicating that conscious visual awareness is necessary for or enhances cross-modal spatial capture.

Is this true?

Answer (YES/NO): NO